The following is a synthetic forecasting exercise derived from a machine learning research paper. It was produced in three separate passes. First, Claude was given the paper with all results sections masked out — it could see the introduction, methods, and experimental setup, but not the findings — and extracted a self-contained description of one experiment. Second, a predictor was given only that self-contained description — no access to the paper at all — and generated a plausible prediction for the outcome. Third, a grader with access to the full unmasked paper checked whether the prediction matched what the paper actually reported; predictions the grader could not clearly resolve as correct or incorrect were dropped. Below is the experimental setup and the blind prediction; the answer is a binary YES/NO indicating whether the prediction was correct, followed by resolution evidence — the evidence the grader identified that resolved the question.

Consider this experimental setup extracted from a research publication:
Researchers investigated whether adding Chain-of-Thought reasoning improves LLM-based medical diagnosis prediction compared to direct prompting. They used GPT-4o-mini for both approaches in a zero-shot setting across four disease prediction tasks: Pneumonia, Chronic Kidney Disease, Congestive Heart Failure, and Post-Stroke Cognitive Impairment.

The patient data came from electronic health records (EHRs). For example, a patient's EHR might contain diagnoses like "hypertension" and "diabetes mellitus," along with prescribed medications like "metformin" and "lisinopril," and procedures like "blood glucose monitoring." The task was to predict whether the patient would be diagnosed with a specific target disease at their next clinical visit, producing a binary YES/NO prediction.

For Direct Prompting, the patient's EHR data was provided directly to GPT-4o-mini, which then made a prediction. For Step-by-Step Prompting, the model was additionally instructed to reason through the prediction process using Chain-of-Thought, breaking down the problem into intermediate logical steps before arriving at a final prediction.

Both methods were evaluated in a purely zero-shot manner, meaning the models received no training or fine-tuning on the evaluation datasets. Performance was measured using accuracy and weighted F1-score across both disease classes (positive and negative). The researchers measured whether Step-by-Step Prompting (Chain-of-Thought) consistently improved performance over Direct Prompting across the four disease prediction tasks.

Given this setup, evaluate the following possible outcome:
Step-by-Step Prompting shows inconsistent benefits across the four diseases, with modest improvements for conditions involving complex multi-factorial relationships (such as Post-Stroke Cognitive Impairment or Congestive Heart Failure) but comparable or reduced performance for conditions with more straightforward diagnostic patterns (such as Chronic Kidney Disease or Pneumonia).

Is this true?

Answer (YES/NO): NO